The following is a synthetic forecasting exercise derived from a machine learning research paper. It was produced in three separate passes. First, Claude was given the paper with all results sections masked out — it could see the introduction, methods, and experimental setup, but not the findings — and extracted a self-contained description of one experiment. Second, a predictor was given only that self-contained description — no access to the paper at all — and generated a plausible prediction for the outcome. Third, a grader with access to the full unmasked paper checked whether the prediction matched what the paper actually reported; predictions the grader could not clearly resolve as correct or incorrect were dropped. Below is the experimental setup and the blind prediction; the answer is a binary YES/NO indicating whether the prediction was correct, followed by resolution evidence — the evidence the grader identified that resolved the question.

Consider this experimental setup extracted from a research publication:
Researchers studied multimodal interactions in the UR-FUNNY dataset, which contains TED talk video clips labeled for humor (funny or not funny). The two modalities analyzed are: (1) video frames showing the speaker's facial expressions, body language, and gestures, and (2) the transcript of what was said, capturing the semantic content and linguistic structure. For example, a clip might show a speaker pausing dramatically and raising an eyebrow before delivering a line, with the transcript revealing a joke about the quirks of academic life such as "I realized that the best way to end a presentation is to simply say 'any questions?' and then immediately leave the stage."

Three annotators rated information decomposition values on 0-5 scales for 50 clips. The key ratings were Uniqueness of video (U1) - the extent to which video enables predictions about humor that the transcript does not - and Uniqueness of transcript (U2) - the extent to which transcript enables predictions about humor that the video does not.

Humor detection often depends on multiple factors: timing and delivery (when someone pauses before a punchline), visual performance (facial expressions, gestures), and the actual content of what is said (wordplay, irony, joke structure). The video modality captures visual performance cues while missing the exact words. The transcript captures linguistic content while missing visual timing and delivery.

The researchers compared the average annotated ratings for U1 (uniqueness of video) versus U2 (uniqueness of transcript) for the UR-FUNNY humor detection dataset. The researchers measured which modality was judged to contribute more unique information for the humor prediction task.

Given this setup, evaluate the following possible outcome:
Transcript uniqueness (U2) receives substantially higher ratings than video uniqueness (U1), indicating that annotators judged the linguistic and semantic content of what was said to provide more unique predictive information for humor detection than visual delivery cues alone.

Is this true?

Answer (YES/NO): YES